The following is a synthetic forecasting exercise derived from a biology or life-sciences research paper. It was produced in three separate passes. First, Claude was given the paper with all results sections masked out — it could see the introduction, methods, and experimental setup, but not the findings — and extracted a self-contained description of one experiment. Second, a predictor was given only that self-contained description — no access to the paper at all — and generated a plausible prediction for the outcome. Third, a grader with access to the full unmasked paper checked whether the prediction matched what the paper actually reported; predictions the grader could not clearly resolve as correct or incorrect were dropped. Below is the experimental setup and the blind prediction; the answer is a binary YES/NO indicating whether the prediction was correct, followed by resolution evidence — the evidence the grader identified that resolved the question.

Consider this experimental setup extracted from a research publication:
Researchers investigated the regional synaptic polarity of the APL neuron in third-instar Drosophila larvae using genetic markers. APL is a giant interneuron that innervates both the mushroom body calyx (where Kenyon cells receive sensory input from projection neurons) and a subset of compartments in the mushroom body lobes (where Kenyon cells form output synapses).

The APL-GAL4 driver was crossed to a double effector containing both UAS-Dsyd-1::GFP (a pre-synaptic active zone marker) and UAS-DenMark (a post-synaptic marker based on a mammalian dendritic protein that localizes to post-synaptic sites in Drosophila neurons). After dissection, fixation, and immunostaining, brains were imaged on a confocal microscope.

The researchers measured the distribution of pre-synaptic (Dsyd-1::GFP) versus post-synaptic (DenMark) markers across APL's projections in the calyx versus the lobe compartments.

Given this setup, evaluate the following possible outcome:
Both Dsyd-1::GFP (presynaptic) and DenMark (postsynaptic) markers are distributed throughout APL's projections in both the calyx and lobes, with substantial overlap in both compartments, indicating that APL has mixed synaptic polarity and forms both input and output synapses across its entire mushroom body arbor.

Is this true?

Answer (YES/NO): NO